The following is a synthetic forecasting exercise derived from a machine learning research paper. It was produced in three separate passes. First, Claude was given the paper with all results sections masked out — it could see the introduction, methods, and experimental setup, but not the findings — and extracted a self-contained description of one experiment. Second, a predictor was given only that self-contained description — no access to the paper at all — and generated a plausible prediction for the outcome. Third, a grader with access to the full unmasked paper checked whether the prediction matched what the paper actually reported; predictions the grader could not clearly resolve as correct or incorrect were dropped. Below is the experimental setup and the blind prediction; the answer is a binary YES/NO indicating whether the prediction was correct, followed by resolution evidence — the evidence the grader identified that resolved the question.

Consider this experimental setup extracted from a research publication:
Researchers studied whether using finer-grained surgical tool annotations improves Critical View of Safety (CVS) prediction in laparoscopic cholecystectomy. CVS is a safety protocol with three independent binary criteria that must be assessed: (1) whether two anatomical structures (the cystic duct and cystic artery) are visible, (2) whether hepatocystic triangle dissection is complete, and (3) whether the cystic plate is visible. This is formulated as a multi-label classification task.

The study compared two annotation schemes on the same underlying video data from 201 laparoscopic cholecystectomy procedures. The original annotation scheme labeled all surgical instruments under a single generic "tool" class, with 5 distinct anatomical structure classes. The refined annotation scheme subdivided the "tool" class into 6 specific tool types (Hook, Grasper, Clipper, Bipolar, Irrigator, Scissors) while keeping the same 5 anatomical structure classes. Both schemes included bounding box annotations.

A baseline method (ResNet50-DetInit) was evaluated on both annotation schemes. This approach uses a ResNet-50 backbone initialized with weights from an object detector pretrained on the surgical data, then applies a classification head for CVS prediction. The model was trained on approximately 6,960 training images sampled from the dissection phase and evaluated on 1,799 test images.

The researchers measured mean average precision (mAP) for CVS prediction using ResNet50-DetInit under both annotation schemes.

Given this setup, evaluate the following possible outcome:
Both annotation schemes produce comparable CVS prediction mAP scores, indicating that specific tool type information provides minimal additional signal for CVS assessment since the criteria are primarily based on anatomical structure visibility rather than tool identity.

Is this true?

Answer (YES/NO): YES